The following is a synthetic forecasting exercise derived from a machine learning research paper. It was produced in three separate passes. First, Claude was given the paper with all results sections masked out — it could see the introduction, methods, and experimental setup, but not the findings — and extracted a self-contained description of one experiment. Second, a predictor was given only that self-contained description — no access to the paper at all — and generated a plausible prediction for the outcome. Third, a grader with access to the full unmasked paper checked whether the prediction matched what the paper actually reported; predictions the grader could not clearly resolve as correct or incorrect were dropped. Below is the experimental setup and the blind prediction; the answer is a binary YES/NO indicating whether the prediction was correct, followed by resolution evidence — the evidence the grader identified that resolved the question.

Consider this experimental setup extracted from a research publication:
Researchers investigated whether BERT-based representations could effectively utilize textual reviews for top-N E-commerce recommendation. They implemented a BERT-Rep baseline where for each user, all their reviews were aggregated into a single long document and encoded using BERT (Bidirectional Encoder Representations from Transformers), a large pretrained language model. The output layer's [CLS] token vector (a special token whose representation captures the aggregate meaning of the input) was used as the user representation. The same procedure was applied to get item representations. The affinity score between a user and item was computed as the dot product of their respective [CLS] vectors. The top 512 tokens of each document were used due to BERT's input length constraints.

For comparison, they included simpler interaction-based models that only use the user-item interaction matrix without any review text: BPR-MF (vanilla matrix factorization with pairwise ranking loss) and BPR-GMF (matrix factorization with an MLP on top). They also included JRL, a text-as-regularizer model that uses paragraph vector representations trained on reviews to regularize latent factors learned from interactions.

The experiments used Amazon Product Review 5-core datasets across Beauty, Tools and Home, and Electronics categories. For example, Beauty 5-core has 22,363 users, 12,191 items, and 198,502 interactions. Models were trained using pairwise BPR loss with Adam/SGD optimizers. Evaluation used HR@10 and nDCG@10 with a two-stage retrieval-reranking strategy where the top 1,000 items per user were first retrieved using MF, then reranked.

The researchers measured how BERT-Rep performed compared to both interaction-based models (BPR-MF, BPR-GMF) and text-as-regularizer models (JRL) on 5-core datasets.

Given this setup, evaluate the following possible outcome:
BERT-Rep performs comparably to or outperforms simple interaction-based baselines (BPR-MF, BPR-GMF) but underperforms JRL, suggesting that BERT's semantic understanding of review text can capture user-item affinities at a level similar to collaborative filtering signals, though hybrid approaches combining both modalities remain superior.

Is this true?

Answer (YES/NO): NO